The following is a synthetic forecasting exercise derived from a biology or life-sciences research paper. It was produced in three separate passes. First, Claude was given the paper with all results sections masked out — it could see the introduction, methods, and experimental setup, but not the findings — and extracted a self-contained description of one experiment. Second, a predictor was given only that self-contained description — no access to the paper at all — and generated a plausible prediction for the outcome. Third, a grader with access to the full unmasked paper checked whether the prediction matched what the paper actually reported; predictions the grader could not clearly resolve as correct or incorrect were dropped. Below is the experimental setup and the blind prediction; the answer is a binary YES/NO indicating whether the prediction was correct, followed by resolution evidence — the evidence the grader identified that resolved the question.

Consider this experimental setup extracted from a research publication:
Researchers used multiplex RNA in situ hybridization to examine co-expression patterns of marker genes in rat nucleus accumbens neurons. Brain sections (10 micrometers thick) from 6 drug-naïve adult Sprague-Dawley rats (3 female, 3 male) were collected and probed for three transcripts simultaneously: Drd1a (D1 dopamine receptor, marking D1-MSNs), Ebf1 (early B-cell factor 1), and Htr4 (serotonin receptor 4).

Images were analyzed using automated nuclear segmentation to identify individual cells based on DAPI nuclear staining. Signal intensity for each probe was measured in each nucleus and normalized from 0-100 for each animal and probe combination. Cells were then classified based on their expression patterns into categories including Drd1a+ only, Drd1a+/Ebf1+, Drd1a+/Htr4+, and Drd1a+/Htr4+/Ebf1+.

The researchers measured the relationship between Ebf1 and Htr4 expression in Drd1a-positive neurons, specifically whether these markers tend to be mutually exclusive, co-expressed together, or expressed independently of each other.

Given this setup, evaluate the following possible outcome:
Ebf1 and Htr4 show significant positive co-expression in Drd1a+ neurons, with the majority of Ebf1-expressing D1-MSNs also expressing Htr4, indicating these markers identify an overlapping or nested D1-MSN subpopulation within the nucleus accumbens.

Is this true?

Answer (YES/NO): NO